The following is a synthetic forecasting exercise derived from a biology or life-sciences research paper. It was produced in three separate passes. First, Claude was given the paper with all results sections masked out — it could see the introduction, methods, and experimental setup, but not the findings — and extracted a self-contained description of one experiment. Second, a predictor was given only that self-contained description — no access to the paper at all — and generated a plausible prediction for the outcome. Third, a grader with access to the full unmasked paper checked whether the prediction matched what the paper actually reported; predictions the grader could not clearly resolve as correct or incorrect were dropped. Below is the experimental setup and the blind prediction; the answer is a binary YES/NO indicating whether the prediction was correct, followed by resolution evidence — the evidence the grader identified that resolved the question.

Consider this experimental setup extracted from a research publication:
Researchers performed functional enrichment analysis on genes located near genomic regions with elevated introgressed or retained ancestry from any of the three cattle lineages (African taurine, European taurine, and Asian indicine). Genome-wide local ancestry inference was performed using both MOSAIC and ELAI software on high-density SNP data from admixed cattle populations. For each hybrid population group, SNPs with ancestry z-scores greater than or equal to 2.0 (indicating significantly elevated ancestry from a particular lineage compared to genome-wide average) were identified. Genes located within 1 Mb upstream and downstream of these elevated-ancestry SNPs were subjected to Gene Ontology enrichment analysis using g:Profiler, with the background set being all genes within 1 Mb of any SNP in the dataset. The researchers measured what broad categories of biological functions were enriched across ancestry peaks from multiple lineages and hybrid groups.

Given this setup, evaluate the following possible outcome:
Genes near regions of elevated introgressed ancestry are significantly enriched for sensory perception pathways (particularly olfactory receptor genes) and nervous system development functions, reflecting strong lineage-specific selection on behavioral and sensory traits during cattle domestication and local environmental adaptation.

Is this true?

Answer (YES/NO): NO